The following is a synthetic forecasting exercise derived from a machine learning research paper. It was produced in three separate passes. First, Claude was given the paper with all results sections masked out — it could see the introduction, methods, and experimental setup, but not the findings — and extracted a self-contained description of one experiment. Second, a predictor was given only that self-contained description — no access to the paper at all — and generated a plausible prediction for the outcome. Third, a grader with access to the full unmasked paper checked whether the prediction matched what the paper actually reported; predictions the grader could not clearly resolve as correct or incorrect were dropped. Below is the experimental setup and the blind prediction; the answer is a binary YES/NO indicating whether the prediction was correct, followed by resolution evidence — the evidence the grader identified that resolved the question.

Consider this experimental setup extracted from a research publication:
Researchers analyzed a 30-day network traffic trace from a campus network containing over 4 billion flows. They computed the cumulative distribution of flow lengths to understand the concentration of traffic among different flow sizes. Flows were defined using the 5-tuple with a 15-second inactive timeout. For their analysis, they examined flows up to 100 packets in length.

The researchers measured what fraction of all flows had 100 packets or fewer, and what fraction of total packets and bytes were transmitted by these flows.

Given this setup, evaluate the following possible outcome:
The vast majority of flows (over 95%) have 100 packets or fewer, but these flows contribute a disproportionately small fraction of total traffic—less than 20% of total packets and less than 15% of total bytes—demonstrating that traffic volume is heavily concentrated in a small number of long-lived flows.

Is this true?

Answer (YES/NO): YES